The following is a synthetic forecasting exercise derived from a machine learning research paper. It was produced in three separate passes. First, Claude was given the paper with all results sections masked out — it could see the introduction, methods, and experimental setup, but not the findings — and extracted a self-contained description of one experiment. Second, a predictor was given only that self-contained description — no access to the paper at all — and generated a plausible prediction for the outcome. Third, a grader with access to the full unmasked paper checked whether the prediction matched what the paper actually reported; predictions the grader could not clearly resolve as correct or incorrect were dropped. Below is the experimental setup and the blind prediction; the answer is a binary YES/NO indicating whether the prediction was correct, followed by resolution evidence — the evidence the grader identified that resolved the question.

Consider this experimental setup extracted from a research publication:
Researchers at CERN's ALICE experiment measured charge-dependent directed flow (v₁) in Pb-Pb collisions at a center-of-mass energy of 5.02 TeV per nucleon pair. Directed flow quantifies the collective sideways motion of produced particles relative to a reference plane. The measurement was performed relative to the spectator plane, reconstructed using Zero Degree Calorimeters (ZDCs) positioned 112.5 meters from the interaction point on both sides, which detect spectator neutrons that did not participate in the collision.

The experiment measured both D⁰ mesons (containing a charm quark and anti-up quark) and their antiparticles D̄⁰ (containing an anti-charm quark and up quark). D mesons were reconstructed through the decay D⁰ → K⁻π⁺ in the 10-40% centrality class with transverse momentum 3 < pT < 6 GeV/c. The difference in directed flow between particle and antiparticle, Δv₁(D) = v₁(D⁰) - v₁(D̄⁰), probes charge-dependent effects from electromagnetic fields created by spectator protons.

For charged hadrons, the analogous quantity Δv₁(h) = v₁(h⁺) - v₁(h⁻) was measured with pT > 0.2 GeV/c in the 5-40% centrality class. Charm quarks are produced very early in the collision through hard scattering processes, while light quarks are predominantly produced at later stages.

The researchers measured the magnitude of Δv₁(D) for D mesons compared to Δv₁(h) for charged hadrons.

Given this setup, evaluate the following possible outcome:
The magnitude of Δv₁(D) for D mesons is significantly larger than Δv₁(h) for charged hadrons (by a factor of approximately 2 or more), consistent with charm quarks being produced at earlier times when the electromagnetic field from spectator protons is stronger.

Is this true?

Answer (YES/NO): YES